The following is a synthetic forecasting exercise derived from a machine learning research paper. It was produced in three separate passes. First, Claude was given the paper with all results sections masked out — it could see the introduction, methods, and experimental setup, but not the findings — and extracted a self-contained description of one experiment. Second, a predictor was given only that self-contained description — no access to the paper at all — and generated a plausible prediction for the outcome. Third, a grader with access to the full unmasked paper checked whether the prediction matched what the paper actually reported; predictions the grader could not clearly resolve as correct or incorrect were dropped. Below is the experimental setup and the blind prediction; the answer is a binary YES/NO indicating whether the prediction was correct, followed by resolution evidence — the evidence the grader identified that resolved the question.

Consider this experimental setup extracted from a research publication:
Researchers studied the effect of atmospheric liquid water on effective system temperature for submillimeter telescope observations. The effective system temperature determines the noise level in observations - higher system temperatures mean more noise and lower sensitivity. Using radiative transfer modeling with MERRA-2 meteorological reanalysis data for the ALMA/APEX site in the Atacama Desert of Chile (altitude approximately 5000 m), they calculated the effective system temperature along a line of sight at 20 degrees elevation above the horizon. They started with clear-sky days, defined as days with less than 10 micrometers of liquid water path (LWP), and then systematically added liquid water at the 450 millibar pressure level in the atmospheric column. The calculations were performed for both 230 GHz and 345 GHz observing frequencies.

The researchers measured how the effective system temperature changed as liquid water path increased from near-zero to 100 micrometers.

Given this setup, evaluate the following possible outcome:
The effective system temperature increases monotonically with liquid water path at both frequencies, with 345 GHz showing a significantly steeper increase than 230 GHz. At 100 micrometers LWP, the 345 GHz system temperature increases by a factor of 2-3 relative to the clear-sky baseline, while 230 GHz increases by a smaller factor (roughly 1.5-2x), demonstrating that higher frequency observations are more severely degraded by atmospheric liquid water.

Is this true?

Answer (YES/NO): NO